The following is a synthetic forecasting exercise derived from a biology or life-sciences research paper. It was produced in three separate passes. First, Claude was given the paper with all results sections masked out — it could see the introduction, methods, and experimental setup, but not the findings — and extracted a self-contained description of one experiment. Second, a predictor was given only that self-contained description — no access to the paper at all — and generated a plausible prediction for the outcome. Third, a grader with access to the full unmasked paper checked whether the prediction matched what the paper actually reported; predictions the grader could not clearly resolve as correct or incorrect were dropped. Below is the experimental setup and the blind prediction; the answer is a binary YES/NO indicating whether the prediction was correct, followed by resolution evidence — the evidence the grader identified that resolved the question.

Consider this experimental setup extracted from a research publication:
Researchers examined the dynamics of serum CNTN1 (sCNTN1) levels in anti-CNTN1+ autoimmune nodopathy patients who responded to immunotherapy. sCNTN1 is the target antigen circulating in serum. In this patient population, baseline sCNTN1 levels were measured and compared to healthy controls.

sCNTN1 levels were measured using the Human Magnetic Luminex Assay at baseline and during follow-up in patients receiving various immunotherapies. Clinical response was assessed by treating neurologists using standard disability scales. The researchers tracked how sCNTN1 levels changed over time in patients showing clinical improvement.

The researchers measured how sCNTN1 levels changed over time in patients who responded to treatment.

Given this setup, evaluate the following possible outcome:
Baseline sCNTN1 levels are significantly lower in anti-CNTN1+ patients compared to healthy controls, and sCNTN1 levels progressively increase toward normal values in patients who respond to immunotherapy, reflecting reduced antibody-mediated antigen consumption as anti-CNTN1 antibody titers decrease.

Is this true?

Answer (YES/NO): YES